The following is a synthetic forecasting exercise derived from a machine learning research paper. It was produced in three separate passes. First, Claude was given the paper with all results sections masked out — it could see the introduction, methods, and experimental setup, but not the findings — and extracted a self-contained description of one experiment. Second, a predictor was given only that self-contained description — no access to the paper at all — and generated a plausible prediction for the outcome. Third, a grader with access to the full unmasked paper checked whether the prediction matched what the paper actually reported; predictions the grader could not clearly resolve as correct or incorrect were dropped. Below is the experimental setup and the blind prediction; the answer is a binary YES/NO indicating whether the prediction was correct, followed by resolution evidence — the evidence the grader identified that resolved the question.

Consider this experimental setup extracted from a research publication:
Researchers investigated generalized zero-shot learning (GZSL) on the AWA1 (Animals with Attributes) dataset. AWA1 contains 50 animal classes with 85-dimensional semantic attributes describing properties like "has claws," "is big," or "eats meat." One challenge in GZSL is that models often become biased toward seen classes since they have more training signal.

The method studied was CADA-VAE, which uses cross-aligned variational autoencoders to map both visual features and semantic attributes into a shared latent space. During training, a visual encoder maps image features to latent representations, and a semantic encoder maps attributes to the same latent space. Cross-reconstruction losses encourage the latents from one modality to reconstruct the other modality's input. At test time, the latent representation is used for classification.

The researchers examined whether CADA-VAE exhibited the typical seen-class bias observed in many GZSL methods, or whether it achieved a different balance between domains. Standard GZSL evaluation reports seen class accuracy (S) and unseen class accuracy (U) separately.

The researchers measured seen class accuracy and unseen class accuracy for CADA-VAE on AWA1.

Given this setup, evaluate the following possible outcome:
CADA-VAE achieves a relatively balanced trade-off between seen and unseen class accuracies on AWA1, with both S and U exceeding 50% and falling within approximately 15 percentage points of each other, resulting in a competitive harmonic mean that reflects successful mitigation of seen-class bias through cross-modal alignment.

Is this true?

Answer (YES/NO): YES